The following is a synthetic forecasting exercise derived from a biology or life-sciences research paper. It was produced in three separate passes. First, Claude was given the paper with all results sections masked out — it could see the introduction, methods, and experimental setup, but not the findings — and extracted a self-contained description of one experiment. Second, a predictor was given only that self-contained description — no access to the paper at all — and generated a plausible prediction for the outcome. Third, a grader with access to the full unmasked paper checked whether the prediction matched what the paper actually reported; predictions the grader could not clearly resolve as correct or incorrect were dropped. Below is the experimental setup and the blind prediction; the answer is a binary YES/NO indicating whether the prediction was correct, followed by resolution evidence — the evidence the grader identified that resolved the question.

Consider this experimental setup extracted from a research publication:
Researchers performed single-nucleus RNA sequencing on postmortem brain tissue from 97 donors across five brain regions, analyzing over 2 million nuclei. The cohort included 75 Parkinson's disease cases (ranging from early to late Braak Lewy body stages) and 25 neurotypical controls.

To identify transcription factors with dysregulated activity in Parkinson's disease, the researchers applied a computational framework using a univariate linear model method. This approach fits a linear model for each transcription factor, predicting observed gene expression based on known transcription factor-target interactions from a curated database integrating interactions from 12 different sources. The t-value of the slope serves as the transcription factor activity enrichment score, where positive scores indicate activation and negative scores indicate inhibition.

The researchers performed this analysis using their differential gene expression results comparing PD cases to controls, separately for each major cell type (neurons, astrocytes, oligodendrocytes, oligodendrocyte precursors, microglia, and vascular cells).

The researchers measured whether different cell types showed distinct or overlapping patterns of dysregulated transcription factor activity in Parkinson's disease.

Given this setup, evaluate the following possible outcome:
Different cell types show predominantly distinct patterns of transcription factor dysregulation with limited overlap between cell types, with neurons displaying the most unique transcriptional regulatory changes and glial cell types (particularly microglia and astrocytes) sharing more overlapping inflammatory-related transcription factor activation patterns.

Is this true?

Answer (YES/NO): NO